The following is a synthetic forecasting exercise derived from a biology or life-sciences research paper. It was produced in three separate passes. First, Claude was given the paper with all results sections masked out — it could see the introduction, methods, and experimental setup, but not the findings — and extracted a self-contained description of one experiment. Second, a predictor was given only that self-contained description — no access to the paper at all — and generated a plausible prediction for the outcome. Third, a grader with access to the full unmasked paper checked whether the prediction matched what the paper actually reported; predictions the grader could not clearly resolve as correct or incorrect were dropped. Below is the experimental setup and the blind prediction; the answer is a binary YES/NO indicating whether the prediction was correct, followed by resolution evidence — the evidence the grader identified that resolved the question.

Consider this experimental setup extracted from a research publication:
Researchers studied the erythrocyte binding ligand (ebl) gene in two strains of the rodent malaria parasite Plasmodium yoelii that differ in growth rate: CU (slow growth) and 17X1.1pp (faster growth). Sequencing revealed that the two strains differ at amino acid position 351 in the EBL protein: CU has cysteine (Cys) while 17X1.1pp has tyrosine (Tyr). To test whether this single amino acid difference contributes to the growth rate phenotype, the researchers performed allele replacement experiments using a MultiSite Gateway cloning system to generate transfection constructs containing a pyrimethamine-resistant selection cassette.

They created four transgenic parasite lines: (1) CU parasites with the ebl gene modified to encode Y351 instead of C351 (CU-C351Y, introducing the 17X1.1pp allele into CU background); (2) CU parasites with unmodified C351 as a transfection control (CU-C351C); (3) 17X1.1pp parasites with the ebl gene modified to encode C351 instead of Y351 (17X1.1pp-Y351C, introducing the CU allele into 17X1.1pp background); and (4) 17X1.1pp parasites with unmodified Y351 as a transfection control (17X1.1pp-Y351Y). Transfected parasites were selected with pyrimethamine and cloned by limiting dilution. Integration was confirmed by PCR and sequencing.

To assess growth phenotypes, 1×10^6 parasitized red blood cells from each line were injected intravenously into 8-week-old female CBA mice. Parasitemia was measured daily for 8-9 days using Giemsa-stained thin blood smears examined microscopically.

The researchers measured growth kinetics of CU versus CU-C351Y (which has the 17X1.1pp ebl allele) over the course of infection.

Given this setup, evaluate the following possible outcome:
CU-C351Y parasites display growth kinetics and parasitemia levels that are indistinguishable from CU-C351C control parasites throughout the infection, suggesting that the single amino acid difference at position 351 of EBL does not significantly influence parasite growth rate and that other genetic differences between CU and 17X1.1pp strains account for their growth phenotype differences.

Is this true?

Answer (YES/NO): NO